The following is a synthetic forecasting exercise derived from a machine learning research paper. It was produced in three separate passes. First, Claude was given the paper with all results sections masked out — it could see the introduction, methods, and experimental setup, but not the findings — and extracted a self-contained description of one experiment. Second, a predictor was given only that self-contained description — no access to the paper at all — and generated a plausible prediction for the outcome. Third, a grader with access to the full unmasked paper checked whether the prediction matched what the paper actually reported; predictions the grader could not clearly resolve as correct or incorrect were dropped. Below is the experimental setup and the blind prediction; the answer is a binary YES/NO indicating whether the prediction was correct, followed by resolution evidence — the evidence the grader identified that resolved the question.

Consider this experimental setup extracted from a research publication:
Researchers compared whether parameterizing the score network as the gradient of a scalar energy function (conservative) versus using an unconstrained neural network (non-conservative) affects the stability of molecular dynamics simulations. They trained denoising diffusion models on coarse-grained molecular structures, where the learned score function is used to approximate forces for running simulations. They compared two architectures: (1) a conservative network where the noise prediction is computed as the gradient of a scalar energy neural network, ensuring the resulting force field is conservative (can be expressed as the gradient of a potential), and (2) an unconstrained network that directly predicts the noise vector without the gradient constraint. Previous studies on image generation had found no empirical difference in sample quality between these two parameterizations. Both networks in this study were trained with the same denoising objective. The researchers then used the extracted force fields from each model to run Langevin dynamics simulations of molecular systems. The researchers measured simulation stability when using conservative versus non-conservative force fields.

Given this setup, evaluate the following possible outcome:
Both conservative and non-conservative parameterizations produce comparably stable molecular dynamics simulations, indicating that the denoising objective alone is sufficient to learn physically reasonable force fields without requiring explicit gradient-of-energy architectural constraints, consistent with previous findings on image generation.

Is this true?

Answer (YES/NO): NO